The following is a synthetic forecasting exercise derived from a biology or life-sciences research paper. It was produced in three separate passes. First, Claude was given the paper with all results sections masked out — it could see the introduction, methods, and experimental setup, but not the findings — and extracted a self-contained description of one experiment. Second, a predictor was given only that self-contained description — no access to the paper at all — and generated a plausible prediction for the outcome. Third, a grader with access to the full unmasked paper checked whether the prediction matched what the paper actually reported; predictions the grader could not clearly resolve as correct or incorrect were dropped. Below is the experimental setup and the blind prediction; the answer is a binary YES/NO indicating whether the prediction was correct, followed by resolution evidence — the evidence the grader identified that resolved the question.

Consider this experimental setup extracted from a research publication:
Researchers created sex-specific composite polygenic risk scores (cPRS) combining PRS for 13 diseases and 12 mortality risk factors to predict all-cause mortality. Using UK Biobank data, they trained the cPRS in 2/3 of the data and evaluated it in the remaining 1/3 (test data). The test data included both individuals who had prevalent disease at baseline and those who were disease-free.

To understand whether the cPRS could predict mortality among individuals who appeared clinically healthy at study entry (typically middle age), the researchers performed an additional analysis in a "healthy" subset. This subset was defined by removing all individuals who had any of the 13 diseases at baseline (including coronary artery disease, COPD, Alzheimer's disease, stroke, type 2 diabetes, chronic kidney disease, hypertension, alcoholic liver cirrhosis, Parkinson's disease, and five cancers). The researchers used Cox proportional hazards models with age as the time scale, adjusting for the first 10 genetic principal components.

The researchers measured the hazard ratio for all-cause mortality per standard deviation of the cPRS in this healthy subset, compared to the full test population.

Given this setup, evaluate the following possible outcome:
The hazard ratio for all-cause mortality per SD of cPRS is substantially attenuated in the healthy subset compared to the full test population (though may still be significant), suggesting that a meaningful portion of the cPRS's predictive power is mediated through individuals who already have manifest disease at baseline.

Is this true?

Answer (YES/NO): NO